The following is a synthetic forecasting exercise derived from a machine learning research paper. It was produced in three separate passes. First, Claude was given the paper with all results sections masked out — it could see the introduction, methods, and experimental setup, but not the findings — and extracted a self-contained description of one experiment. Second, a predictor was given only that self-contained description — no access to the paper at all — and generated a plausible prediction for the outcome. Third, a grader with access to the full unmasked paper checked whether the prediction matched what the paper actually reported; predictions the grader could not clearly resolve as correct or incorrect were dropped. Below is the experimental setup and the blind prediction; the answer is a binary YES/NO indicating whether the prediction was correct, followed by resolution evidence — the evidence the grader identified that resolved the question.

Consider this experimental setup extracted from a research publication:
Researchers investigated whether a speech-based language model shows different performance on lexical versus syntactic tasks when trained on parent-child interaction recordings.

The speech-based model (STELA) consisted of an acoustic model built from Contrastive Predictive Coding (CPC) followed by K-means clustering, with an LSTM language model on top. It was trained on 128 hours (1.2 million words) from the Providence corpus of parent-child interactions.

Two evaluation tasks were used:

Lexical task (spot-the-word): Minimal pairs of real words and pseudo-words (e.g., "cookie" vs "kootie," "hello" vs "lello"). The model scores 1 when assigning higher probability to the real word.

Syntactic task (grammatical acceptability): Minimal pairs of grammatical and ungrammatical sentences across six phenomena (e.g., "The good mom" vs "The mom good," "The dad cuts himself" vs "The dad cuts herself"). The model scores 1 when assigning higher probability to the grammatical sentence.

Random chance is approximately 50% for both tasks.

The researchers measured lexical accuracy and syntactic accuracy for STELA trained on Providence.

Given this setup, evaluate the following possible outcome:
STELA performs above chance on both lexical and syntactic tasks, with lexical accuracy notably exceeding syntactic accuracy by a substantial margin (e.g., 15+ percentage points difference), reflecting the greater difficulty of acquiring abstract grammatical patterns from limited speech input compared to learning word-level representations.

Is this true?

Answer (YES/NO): NO